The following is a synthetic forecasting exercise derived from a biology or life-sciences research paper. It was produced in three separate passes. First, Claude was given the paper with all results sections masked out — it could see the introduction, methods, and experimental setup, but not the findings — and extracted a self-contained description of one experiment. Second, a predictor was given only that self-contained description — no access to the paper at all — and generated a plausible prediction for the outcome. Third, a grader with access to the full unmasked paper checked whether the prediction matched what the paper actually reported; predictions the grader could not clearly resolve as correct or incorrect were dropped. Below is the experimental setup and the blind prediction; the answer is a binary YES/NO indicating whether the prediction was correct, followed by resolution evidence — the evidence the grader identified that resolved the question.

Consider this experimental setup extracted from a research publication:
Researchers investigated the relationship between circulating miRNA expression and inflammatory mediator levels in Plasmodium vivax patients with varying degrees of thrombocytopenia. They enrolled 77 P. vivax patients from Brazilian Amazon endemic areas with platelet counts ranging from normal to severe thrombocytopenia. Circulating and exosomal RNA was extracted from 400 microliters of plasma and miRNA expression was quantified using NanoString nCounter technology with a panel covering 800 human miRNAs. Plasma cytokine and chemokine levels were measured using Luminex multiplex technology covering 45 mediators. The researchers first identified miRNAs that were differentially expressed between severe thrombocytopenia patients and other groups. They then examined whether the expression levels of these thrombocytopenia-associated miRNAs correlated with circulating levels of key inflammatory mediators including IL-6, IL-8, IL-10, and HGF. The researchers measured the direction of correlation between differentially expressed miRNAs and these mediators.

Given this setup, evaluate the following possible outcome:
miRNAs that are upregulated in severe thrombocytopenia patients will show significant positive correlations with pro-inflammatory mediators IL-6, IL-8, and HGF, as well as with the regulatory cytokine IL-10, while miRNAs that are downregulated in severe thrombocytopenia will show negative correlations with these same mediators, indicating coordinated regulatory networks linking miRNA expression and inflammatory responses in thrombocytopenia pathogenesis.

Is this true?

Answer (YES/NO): NO